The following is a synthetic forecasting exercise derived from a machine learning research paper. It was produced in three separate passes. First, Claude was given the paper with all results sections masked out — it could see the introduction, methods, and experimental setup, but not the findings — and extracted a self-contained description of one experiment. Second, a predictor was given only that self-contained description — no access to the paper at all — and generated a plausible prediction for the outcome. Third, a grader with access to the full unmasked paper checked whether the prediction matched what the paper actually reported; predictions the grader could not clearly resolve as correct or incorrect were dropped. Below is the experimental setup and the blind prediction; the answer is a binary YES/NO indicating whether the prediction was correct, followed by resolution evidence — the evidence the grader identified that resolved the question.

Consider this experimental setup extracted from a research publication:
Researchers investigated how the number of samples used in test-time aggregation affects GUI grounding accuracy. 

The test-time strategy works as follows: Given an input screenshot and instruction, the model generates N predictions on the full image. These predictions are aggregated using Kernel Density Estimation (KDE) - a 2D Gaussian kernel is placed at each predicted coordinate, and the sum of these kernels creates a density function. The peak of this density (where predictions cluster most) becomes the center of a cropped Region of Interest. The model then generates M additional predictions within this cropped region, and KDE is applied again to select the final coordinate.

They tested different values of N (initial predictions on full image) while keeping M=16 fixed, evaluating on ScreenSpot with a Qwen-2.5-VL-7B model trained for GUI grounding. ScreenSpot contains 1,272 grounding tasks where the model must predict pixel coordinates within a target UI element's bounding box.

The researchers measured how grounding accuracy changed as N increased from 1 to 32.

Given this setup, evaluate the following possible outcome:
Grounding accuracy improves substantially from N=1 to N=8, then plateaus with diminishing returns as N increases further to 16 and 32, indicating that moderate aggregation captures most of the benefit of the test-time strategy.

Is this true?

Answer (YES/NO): NO